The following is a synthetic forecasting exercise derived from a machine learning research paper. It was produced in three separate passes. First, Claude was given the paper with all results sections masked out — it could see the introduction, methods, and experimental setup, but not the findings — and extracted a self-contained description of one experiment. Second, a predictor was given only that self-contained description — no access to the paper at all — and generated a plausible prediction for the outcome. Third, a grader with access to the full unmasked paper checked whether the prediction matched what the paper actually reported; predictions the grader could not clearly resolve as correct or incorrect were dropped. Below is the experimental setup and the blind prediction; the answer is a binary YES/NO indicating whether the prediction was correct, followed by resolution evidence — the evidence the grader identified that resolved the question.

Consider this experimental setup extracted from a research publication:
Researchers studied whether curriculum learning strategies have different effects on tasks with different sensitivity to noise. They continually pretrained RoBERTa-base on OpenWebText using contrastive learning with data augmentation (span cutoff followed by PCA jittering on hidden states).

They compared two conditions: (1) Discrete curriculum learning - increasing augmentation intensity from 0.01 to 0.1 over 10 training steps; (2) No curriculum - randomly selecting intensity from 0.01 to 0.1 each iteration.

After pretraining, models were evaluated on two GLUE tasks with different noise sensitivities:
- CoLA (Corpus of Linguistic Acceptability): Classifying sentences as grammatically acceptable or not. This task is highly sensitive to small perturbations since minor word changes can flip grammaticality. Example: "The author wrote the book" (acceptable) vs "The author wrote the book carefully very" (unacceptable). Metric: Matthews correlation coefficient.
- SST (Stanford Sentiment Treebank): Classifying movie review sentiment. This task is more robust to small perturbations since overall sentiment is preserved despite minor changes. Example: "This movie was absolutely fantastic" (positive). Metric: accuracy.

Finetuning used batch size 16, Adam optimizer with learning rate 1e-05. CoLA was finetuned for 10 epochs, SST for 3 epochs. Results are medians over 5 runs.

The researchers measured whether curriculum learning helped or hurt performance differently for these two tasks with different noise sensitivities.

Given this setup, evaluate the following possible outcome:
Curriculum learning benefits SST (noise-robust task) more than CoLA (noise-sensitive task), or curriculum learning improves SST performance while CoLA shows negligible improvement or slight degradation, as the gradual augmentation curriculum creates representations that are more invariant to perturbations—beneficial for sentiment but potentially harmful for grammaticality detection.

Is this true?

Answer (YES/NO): YES